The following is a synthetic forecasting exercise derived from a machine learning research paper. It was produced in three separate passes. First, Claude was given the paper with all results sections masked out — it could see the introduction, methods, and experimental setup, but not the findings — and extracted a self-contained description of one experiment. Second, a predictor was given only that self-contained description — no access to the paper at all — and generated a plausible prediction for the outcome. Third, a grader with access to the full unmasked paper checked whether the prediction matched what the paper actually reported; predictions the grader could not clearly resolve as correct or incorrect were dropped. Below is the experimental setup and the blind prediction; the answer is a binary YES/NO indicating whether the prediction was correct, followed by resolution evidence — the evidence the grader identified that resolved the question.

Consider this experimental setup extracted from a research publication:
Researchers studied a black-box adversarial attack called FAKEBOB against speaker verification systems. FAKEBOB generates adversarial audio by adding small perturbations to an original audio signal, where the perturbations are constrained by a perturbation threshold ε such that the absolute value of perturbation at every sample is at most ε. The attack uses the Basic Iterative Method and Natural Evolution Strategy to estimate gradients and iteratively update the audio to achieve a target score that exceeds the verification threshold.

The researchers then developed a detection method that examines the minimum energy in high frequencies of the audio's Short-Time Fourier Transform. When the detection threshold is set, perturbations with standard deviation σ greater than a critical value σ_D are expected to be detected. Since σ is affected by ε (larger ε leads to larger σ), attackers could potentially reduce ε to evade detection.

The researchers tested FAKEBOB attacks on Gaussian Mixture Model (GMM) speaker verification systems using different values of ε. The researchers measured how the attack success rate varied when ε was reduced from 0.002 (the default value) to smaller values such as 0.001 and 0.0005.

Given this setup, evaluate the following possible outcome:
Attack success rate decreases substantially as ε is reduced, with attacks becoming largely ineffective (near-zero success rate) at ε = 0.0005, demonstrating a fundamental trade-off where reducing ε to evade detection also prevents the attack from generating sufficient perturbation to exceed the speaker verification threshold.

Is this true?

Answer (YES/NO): NO